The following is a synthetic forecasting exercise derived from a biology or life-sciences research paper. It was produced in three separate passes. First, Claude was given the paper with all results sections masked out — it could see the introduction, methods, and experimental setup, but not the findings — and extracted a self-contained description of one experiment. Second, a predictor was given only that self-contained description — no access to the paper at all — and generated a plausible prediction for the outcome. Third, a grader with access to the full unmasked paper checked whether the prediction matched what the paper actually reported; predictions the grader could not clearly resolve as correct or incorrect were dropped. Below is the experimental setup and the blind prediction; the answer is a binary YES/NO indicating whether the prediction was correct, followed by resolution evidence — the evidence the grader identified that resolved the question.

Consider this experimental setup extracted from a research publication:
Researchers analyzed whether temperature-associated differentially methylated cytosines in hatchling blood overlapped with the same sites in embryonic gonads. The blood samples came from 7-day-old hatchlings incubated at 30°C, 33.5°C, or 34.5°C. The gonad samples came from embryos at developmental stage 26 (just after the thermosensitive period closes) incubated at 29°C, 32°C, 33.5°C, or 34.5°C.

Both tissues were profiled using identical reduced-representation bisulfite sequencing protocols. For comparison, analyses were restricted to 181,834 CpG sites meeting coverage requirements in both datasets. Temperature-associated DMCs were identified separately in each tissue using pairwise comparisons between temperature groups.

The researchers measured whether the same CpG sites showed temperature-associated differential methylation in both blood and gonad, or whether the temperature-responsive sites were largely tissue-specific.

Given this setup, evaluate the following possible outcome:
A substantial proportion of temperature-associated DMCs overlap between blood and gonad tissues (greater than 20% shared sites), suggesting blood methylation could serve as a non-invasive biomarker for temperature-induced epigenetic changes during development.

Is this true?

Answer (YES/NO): NO